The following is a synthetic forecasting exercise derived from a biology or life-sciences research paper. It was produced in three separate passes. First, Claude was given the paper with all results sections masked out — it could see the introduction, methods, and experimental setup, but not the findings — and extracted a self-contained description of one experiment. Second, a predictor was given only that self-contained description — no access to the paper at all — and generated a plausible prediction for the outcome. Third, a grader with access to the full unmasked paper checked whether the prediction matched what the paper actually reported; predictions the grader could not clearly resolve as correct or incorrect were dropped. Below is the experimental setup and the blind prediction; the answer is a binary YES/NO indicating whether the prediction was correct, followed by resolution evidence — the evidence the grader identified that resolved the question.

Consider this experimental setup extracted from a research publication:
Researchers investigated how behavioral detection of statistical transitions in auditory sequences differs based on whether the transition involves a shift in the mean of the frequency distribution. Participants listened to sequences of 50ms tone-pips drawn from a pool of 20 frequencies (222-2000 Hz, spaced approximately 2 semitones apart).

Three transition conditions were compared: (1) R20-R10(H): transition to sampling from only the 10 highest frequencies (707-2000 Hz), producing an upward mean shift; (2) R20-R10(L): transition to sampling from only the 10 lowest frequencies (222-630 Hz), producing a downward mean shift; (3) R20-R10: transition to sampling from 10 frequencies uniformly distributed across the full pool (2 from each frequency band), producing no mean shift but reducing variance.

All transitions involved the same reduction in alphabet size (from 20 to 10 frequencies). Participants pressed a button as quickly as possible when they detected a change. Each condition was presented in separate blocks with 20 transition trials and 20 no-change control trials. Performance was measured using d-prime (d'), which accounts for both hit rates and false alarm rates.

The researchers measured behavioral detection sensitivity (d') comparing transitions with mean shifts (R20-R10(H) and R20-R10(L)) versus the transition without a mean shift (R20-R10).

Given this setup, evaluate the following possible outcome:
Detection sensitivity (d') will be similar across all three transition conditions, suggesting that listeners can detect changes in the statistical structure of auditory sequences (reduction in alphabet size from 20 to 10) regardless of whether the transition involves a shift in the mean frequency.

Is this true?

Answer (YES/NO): NO